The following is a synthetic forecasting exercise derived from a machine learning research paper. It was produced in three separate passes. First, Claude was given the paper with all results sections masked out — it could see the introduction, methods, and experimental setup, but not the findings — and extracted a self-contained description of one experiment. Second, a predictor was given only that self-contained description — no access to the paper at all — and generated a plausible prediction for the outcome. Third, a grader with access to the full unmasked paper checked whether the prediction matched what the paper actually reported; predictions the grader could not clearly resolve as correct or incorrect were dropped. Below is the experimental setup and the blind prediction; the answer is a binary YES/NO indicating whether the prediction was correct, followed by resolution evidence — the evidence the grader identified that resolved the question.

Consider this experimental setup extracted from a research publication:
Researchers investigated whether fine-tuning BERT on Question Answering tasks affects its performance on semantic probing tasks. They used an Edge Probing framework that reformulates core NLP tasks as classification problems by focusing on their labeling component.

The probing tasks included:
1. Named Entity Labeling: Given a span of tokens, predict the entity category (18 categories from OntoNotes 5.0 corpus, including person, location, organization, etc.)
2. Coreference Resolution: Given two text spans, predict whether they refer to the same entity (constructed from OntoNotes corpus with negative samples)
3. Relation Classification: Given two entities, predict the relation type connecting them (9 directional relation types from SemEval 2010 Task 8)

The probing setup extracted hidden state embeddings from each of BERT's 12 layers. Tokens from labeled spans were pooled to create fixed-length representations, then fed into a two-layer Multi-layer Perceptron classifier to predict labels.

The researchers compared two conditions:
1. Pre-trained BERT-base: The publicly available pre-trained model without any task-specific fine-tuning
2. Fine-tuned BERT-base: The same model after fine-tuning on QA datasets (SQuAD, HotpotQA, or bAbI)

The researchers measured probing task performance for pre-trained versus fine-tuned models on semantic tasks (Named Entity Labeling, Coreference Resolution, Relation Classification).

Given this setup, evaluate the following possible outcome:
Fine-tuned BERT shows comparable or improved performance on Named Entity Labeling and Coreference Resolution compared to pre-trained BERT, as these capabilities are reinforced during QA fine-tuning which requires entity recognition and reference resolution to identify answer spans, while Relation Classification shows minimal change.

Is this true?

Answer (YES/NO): NO